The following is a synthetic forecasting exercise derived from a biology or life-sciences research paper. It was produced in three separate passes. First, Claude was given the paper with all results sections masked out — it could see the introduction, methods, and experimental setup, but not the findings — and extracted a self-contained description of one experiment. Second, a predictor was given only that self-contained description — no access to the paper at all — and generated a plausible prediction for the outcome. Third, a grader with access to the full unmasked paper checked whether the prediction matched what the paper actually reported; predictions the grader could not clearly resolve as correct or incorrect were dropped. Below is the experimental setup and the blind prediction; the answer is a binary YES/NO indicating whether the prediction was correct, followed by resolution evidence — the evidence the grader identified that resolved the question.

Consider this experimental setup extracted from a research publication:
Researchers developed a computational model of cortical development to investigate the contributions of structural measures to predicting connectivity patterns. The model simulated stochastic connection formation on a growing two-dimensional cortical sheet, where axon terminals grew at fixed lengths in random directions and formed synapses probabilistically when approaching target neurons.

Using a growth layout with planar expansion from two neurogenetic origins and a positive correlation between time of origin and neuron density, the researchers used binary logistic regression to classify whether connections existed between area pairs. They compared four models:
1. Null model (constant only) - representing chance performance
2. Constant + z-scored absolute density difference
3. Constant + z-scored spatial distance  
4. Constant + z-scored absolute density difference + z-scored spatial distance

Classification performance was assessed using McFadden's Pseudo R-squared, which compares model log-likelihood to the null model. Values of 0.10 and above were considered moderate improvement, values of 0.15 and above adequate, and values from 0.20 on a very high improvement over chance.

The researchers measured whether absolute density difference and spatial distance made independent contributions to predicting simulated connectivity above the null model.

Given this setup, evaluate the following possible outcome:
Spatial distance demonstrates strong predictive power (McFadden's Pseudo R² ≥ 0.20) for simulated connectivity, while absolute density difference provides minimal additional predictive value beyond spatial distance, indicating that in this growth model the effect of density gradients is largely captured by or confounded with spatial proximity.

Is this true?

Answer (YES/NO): NO